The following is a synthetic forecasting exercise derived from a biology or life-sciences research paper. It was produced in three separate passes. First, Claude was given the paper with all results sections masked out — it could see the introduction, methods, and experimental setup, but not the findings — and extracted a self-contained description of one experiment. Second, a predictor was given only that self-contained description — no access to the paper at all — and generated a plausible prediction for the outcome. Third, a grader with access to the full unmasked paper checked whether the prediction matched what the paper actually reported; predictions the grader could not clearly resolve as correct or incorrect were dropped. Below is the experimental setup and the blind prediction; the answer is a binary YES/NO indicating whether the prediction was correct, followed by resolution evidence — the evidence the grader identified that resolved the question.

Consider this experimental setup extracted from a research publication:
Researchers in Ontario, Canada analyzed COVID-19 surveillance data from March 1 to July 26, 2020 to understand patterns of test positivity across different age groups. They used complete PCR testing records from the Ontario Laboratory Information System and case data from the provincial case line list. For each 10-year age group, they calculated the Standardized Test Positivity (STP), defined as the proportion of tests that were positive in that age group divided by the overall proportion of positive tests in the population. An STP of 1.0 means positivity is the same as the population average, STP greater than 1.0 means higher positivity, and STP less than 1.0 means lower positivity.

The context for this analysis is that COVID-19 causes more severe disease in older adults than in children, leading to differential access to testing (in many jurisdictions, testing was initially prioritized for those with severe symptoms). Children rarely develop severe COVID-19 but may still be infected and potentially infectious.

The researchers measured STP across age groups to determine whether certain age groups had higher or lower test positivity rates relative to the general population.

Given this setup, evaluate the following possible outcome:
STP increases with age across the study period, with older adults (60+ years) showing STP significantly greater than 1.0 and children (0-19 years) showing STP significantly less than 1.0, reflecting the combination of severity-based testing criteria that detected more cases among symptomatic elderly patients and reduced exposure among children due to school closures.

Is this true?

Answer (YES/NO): NO